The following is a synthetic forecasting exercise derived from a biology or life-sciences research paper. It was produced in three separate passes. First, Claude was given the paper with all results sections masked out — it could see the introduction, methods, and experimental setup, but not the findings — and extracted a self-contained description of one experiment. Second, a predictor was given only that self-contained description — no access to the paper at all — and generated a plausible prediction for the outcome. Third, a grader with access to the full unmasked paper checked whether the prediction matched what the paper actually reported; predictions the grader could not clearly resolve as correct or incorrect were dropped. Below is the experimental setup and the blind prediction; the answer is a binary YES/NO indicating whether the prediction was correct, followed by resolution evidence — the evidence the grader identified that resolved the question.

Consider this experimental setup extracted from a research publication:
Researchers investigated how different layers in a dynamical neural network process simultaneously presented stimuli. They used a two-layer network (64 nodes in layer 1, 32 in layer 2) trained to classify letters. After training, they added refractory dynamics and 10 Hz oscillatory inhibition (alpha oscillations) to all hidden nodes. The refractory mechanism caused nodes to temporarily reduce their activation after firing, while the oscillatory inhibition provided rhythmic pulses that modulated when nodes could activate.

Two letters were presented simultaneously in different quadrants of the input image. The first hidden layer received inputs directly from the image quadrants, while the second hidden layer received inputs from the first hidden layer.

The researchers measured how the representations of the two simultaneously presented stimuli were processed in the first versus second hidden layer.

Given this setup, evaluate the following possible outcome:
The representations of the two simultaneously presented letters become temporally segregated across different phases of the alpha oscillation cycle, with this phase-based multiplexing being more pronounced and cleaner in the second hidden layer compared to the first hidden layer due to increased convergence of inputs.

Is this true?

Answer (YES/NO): YES